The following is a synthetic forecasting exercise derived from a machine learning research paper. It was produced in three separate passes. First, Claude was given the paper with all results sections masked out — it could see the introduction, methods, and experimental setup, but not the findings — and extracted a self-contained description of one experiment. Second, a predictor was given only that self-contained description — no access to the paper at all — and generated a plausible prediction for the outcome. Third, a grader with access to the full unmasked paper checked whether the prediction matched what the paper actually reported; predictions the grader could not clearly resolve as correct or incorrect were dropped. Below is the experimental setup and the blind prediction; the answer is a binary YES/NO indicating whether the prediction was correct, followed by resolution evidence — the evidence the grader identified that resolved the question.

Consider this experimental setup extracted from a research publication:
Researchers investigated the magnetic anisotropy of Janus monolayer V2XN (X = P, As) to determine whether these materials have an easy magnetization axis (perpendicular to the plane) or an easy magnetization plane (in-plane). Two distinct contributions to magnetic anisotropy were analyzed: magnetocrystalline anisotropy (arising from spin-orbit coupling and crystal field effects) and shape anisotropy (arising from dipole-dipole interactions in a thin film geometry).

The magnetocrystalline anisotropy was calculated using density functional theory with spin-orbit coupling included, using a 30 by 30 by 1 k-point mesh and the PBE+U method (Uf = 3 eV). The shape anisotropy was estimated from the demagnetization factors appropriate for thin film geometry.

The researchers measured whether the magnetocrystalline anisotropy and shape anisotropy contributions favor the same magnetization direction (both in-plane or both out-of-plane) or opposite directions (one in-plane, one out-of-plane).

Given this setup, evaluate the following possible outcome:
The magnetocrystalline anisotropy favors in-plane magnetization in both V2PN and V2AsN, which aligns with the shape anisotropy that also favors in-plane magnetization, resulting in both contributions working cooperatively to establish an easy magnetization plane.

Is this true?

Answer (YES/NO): YES